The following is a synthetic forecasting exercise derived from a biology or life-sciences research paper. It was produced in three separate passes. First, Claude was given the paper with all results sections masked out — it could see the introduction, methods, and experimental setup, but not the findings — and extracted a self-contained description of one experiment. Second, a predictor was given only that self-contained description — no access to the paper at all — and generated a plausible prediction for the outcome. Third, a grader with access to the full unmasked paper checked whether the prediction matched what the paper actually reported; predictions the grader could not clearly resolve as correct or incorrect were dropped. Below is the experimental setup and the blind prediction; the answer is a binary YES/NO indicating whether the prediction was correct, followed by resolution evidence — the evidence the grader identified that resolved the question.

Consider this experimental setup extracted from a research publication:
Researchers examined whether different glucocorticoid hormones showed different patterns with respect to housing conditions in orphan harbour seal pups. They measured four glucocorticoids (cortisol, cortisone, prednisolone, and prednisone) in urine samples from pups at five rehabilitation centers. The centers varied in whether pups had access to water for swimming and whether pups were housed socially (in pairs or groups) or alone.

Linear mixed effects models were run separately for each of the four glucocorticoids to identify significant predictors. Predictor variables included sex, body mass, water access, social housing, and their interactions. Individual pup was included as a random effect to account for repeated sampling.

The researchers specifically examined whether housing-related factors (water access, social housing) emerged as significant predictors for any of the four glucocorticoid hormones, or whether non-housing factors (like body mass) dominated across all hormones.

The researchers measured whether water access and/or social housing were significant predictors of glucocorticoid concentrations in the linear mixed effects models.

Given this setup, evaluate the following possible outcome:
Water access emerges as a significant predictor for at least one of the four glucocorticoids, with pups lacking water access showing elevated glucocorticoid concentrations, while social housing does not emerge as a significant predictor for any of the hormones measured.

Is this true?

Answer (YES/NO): NO